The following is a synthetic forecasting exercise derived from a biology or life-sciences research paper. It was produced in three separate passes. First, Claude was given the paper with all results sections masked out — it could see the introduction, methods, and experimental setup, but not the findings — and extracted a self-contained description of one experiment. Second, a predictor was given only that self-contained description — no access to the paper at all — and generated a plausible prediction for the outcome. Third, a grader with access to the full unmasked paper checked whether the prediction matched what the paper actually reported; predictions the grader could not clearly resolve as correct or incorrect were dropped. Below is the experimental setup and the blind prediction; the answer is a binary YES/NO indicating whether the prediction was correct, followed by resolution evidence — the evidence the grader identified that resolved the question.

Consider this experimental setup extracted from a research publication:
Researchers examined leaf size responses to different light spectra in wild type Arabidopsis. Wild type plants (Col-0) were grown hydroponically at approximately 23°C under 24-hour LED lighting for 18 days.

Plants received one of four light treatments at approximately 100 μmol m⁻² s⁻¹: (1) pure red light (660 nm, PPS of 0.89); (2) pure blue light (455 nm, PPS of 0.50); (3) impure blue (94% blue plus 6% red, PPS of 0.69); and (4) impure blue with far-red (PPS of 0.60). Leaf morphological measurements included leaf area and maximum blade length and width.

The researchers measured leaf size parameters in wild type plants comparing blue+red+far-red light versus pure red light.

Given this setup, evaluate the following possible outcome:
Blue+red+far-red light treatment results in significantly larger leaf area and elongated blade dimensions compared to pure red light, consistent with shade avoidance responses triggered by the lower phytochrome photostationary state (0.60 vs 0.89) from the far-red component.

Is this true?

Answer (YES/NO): NO